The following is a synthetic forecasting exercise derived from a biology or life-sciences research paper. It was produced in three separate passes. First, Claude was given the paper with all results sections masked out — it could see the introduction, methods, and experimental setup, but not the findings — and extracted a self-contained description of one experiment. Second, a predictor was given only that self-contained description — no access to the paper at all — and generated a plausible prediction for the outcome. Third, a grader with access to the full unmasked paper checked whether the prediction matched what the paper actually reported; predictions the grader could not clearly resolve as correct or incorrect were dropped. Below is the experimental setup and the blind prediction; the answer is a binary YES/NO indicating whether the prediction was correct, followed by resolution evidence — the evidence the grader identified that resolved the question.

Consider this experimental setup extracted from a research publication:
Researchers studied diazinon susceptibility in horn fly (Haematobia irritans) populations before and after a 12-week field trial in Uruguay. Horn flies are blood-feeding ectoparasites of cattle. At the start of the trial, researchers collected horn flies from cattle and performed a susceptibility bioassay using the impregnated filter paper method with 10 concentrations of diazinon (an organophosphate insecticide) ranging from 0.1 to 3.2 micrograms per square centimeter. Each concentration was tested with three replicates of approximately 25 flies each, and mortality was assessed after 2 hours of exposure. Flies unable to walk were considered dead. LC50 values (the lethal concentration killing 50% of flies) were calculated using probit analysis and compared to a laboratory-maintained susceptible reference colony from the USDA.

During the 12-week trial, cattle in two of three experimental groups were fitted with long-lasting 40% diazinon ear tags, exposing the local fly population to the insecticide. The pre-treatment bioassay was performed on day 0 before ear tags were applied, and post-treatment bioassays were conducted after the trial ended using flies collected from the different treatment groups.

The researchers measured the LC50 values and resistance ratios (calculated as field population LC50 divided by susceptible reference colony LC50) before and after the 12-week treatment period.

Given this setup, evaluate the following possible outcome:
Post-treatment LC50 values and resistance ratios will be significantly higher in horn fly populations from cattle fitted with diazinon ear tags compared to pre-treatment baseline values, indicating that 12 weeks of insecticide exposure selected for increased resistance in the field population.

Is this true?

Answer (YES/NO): NO